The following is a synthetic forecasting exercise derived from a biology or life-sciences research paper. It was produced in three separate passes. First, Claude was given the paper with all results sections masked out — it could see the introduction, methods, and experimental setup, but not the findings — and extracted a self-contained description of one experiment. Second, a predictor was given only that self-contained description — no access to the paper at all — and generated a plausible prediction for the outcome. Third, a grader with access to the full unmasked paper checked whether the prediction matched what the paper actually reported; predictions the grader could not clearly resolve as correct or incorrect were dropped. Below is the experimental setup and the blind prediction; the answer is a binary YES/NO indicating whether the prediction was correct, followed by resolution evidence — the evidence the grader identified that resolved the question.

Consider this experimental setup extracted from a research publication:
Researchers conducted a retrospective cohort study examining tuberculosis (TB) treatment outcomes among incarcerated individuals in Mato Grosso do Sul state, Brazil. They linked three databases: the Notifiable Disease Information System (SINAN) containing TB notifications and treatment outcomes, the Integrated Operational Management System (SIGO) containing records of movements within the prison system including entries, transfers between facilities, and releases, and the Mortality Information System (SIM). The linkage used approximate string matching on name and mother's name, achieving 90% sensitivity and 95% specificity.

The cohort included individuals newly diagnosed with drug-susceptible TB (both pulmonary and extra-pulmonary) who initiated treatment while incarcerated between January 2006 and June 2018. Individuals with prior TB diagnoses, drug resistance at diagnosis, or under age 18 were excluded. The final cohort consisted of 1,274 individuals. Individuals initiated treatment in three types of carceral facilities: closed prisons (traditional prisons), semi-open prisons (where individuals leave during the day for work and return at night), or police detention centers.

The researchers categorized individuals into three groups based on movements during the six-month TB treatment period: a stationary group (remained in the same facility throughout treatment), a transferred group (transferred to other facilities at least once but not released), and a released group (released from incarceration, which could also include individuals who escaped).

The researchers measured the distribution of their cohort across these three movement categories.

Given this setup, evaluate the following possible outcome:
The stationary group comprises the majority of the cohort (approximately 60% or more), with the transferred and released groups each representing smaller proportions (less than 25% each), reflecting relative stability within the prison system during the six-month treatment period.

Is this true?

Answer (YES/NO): YES